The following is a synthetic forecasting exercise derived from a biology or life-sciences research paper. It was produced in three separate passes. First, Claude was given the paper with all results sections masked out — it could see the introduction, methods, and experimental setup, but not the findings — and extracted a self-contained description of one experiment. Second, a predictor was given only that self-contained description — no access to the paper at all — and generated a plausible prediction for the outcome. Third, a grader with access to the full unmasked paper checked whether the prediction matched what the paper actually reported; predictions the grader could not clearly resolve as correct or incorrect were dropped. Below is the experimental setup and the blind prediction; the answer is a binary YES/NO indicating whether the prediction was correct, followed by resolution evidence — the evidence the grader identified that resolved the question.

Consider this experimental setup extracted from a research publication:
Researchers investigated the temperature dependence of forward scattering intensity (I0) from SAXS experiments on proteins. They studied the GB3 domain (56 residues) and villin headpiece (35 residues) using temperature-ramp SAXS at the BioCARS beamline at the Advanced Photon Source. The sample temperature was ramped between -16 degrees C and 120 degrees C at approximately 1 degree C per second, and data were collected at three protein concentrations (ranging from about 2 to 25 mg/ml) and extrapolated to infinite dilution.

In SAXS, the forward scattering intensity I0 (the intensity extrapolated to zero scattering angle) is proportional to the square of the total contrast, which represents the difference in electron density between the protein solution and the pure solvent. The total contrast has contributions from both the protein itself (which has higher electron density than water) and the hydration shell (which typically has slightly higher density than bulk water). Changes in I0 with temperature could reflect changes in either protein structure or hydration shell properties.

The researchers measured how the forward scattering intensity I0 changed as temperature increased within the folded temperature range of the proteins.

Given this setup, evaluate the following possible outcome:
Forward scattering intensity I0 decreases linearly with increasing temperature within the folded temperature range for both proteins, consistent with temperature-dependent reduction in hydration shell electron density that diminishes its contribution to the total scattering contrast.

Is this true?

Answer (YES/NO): NO